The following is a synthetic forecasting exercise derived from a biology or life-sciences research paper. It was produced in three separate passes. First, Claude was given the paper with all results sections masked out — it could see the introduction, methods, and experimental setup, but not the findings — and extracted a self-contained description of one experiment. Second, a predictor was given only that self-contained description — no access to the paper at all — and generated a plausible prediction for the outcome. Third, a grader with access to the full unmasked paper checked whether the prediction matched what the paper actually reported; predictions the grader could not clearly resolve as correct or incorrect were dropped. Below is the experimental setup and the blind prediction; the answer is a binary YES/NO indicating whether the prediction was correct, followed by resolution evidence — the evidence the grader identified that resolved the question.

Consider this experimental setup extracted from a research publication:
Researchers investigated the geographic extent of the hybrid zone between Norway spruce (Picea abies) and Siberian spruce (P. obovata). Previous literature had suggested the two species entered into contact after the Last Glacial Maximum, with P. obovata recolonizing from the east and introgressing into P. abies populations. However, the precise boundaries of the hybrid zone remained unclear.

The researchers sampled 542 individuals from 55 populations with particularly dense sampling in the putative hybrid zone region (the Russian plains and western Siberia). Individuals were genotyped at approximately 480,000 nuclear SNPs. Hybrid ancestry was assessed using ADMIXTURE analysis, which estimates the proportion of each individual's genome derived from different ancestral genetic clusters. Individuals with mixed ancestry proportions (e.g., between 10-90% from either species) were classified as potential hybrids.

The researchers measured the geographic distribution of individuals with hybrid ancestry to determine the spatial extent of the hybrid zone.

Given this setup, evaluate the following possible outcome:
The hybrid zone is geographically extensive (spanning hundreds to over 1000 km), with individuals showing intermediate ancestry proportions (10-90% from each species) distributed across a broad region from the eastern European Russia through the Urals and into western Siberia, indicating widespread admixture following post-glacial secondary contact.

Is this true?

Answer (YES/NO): NO